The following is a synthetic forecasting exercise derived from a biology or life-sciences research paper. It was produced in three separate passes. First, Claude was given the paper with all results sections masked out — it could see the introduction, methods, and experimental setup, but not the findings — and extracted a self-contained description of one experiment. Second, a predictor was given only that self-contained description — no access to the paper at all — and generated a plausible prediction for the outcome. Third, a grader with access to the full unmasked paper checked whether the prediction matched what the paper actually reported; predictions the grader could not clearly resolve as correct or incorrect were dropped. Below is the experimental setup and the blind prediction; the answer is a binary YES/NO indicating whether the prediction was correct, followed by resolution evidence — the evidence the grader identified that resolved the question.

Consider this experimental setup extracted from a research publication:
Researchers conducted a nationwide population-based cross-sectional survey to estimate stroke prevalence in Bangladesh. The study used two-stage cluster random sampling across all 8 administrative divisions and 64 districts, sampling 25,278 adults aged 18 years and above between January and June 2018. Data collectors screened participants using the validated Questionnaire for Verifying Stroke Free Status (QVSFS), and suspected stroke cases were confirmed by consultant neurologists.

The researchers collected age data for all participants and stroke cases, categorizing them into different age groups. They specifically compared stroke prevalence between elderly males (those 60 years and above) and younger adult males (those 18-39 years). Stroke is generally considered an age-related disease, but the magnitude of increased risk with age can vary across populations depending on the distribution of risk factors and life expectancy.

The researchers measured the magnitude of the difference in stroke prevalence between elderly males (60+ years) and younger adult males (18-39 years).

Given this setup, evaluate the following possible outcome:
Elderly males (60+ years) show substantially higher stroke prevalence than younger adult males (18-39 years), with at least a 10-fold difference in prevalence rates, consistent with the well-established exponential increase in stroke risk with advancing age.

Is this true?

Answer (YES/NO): NO